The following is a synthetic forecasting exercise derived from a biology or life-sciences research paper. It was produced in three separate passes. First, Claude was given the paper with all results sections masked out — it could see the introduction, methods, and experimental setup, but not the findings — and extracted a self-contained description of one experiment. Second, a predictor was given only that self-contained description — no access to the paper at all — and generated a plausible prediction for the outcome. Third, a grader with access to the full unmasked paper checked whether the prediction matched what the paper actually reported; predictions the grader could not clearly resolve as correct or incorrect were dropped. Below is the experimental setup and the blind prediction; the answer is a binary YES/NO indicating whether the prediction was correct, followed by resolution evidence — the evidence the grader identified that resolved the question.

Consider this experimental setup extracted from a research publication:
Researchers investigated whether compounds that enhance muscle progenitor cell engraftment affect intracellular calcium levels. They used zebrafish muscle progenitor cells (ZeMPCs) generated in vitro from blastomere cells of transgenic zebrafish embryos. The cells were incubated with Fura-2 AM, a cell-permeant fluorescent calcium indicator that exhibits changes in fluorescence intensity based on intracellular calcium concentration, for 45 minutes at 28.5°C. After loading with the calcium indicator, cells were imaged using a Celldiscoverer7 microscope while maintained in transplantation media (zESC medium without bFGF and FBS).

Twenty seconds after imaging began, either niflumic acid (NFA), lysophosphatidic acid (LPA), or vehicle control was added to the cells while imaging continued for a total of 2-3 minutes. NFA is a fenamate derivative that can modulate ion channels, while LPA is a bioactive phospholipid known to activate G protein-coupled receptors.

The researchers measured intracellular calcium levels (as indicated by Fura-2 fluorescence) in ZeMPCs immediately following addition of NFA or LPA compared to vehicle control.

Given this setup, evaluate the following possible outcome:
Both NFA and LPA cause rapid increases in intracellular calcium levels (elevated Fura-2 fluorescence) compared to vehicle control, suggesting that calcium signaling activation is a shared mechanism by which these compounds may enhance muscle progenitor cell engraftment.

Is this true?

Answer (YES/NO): YES